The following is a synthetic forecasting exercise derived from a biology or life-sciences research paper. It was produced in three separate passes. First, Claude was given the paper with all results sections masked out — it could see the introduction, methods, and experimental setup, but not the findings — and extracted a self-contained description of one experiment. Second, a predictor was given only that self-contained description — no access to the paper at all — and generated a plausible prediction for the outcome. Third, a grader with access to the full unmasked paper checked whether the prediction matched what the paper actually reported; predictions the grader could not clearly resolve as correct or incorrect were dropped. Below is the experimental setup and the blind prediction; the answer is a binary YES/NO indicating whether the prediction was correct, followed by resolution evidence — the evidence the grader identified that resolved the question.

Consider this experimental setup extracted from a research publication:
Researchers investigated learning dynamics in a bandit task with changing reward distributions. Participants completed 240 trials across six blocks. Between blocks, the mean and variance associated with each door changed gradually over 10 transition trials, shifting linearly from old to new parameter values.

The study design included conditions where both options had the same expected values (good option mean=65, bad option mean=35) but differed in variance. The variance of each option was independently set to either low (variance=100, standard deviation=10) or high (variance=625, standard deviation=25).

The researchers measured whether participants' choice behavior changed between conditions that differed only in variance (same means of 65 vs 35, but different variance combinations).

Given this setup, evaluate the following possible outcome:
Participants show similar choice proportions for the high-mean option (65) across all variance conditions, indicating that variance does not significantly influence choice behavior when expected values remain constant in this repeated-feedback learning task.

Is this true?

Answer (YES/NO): NO